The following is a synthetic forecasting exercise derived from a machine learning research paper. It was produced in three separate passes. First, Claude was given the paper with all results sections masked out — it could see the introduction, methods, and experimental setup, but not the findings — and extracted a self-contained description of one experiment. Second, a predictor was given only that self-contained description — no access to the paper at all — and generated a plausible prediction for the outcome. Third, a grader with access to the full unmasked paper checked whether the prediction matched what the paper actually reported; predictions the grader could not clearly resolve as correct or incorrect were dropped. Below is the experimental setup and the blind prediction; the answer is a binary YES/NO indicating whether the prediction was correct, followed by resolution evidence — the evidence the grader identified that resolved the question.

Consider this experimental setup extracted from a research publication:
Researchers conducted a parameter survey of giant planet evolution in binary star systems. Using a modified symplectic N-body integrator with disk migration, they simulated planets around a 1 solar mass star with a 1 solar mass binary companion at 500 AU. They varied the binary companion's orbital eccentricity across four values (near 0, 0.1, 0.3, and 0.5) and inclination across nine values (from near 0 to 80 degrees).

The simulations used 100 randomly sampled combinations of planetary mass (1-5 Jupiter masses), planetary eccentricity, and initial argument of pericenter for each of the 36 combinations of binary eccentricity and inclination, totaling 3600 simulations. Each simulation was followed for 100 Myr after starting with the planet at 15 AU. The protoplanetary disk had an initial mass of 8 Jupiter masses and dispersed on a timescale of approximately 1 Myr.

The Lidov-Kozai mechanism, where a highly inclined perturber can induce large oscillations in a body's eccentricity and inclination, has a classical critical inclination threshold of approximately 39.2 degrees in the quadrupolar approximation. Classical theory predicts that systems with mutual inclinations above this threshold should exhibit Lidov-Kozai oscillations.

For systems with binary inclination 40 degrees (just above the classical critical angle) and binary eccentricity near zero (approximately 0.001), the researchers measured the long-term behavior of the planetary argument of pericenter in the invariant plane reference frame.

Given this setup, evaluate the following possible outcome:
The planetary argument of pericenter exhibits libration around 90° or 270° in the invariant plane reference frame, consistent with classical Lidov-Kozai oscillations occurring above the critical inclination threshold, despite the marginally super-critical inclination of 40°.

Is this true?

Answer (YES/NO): NO